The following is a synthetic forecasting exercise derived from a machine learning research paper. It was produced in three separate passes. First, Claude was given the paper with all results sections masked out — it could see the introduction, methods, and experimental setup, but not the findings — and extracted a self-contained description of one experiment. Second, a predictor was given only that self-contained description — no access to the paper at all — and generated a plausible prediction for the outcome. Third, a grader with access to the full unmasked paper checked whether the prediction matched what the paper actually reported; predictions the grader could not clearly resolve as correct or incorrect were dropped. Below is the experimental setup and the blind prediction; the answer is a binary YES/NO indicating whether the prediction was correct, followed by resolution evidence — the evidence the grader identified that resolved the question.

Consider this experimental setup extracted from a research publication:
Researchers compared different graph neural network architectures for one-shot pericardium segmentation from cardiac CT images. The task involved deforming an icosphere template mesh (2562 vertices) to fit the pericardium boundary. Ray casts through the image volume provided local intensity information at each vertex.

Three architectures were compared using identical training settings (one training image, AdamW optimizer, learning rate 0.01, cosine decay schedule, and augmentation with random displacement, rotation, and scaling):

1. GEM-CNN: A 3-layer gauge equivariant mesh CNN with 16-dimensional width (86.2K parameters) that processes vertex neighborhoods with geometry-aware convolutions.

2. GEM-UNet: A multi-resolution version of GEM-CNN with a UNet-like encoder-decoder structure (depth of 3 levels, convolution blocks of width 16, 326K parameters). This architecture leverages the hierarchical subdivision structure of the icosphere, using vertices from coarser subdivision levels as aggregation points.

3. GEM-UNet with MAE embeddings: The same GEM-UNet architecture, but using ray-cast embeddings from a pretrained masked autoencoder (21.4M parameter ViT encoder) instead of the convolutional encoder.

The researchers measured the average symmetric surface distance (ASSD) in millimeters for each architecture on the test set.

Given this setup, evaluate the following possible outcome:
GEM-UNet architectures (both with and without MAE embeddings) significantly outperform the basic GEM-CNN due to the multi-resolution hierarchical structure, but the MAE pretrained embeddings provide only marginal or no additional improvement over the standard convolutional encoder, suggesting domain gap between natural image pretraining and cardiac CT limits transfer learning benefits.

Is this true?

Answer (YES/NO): NO